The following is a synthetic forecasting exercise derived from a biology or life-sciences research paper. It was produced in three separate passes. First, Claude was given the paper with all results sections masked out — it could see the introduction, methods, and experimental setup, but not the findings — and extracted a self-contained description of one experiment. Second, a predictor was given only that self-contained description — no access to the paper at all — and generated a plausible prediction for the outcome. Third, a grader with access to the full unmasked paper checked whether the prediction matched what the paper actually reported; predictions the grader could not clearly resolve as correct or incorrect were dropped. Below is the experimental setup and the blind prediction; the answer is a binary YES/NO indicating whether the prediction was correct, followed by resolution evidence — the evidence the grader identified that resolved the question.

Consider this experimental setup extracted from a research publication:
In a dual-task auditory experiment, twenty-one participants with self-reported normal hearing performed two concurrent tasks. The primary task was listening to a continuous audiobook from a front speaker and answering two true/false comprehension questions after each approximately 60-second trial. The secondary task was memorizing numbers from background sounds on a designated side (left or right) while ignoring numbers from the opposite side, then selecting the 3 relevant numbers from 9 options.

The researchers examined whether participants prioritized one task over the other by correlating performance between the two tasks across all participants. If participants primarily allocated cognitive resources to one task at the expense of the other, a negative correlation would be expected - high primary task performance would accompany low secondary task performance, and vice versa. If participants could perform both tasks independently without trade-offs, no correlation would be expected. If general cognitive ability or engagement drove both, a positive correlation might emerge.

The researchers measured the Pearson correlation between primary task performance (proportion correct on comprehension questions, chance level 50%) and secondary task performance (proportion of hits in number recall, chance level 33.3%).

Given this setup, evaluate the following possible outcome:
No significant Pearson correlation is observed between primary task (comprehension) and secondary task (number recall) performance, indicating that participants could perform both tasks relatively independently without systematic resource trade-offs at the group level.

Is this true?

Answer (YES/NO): YES